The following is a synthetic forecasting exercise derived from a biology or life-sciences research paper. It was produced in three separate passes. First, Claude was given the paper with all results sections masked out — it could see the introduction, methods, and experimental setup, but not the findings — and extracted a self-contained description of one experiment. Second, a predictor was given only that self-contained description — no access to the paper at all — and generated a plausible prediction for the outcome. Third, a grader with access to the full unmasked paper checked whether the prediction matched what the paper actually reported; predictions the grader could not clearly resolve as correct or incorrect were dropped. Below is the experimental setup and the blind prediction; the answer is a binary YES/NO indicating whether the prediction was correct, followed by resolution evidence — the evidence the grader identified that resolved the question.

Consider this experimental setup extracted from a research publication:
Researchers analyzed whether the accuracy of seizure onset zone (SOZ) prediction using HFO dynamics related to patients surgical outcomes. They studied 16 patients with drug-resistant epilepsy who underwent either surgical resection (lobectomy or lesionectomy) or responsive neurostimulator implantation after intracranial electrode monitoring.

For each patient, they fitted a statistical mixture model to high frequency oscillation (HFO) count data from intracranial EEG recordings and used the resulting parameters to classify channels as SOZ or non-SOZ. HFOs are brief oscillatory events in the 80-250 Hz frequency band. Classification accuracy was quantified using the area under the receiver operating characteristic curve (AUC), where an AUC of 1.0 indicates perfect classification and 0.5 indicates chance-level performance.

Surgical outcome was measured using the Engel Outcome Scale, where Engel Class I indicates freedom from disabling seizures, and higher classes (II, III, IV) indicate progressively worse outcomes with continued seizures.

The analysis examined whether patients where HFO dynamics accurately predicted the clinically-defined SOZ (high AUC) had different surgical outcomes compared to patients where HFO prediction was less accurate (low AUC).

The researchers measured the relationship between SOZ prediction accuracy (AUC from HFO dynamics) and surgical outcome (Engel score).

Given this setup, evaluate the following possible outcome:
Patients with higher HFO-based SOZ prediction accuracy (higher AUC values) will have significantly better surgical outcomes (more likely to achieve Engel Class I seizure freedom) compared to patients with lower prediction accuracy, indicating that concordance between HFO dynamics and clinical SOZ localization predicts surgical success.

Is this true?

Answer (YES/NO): NO